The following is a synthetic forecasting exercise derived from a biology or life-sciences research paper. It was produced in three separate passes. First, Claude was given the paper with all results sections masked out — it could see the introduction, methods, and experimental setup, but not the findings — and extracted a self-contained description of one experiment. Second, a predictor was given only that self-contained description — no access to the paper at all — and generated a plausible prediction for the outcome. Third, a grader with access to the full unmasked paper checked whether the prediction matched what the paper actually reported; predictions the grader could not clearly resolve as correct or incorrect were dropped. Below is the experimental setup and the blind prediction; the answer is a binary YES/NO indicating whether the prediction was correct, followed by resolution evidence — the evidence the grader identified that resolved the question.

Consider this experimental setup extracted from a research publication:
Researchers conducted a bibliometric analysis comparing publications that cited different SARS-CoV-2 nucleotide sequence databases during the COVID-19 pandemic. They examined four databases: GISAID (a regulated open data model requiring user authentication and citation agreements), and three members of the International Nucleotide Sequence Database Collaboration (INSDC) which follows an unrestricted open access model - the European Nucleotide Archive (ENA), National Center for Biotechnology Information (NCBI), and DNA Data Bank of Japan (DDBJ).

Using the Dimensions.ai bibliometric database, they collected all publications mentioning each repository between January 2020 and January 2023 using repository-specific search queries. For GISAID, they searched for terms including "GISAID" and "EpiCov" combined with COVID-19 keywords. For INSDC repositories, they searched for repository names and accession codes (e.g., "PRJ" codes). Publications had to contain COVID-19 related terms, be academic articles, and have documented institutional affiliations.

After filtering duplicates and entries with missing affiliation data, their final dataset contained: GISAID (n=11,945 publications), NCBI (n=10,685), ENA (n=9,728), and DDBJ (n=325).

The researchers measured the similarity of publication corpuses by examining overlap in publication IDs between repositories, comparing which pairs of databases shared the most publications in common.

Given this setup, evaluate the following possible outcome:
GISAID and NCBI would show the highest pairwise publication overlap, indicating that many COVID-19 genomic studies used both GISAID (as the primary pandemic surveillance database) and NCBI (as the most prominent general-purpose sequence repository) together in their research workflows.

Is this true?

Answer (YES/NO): YES